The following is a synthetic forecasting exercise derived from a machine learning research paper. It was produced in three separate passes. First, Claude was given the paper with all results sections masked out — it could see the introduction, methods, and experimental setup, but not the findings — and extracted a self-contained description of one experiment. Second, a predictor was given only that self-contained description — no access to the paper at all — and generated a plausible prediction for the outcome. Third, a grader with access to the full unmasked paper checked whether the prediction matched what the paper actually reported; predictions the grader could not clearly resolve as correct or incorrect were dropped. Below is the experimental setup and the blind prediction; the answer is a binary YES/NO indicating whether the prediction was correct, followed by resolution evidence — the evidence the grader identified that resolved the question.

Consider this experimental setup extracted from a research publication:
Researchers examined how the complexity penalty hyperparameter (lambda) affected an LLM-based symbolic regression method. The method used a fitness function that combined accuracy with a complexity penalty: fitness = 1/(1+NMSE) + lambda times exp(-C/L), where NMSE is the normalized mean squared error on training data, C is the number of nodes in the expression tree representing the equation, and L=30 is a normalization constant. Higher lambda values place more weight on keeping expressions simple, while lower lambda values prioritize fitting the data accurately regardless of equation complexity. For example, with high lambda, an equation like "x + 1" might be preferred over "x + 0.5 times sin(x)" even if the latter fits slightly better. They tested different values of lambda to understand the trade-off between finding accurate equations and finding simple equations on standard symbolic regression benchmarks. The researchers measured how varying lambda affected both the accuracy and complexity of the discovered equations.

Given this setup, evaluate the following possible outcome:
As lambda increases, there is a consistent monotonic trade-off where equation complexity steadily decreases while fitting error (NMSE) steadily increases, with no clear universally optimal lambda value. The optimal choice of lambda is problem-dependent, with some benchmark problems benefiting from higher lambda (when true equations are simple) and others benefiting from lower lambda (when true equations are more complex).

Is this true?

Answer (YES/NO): NO